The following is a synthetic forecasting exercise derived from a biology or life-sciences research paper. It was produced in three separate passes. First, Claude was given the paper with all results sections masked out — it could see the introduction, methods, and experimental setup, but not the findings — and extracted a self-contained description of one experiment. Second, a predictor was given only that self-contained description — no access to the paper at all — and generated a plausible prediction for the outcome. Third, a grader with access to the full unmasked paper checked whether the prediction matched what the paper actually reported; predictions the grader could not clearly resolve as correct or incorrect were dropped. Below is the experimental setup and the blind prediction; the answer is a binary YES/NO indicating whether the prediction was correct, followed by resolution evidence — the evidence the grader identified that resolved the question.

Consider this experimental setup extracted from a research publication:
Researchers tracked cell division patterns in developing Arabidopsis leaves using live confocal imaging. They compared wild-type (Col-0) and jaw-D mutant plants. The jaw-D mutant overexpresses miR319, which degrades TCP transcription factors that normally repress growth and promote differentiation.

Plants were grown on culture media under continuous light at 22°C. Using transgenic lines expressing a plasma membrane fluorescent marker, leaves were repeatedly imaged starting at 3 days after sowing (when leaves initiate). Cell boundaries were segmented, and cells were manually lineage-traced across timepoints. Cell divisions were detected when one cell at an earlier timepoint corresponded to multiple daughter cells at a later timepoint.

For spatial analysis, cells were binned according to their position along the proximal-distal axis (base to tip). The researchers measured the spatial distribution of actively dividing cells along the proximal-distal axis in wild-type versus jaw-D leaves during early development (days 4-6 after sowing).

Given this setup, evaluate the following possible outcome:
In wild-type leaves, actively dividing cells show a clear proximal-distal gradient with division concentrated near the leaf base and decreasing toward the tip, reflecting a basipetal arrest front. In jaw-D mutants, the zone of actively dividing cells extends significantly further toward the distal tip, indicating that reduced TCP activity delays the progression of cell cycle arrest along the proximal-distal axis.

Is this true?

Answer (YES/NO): YES